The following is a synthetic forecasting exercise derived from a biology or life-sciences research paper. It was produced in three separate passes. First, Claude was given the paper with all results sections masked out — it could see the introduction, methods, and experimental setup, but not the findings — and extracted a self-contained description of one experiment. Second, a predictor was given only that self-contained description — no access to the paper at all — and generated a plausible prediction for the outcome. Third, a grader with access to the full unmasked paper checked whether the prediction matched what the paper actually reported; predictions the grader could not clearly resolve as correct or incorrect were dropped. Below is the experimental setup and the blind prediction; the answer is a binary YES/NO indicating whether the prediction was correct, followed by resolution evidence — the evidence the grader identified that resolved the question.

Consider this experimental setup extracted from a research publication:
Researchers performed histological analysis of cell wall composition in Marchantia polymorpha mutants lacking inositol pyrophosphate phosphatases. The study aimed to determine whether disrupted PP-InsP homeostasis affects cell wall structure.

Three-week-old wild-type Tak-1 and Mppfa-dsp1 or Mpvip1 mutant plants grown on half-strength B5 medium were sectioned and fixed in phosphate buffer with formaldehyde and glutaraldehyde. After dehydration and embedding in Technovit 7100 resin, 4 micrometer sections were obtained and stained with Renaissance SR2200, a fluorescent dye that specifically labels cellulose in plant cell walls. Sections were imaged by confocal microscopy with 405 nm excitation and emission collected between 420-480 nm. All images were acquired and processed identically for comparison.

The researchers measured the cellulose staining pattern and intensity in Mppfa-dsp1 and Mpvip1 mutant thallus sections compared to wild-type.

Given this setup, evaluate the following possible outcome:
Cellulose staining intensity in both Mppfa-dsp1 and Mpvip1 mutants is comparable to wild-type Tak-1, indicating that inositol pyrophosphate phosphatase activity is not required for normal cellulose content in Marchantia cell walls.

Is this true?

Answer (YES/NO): YES